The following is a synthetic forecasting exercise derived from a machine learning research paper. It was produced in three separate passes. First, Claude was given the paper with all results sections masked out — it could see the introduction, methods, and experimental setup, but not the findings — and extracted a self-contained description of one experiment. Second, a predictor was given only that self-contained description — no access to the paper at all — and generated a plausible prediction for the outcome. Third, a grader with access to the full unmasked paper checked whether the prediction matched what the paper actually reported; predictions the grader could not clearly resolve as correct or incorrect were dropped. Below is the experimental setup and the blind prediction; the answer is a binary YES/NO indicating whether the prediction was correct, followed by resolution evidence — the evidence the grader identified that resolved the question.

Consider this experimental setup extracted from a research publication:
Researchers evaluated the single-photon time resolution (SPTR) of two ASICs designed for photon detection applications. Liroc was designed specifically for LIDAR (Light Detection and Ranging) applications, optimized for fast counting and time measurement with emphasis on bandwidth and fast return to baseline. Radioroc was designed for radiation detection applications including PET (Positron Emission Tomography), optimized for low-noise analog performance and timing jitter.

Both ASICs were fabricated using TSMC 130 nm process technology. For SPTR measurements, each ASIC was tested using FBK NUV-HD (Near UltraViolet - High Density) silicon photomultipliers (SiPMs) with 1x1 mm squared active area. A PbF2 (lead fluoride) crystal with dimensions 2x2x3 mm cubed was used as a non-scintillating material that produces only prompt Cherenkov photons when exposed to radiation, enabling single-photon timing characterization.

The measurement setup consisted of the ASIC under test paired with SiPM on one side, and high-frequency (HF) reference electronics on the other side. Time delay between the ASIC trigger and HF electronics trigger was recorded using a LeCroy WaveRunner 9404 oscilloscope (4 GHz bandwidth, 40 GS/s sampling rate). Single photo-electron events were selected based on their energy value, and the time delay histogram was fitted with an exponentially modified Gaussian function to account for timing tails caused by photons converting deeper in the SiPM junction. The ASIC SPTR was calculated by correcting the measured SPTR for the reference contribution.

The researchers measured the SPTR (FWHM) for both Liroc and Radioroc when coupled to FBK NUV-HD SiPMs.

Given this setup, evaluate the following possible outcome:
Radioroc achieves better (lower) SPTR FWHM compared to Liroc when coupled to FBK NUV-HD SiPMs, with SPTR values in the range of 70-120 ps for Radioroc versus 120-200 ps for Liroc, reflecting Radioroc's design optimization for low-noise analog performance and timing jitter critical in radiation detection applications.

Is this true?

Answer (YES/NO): NO